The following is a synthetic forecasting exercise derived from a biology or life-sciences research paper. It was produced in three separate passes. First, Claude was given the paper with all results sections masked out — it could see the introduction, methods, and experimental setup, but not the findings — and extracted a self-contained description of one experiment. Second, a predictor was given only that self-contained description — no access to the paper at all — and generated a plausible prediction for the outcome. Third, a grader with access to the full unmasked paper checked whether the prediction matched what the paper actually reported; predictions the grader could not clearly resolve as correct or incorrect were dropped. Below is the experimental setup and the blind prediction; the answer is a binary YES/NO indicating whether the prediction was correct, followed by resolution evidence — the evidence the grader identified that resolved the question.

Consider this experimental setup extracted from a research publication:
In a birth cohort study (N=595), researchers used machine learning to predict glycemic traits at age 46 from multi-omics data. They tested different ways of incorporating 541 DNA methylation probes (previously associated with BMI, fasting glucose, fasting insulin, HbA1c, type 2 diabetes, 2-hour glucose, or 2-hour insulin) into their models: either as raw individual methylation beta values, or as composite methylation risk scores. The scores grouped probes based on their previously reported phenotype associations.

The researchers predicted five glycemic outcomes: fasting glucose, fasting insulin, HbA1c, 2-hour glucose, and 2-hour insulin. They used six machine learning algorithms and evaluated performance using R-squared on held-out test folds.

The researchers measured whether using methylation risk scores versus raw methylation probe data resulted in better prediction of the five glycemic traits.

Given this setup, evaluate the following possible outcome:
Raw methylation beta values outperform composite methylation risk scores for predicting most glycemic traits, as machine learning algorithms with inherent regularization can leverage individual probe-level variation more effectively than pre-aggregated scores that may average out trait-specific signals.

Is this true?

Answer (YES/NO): NO